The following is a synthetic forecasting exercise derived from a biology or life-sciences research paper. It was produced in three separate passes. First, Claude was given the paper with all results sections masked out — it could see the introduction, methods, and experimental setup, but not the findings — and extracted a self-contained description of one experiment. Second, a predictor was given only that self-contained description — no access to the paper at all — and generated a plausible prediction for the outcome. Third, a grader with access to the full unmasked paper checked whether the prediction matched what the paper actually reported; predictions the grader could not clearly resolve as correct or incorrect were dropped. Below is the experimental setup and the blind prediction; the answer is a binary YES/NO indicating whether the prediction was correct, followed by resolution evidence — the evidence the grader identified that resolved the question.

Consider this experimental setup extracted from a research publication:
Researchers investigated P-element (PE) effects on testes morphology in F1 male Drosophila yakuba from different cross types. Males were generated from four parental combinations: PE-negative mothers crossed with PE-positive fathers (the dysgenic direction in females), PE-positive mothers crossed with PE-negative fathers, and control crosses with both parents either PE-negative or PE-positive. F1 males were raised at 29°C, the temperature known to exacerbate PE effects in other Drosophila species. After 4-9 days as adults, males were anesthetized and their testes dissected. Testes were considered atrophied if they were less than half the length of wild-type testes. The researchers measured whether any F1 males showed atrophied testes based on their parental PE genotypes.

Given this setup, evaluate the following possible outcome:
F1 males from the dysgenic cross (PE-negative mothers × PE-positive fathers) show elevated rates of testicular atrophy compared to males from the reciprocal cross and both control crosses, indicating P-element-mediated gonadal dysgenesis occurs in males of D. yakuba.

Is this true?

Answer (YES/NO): NO